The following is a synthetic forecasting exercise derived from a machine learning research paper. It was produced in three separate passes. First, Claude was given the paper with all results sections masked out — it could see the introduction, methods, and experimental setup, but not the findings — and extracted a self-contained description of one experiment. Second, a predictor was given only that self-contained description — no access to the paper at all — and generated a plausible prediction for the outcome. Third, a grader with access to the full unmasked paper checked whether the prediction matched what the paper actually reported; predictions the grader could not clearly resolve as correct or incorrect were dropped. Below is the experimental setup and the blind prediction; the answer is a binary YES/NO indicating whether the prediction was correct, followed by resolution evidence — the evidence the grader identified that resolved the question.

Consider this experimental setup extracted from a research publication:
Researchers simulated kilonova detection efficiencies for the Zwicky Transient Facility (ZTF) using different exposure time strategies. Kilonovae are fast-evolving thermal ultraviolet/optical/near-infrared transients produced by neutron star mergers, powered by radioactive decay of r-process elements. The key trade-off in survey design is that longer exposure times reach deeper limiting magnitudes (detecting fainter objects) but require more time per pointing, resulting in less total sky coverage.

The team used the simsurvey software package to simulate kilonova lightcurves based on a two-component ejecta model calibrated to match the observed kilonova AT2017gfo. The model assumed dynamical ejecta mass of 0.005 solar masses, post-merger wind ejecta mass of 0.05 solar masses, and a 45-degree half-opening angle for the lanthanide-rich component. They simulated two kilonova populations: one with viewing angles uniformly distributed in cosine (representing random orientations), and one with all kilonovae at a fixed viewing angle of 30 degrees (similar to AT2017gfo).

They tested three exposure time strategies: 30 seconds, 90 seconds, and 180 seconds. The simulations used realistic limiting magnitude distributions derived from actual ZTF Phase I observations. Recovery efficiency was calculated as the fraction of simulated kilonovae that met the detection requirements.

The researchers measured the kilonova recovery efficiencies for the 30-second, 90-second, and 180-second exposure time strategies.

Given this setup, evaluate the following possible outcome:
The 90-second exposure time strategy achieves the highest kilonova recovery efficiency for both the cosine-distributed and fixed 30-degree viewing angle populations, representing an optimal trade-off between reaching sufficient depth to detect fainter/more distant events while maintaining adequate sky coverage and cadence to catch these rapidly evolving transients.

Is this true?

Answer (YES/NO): NO